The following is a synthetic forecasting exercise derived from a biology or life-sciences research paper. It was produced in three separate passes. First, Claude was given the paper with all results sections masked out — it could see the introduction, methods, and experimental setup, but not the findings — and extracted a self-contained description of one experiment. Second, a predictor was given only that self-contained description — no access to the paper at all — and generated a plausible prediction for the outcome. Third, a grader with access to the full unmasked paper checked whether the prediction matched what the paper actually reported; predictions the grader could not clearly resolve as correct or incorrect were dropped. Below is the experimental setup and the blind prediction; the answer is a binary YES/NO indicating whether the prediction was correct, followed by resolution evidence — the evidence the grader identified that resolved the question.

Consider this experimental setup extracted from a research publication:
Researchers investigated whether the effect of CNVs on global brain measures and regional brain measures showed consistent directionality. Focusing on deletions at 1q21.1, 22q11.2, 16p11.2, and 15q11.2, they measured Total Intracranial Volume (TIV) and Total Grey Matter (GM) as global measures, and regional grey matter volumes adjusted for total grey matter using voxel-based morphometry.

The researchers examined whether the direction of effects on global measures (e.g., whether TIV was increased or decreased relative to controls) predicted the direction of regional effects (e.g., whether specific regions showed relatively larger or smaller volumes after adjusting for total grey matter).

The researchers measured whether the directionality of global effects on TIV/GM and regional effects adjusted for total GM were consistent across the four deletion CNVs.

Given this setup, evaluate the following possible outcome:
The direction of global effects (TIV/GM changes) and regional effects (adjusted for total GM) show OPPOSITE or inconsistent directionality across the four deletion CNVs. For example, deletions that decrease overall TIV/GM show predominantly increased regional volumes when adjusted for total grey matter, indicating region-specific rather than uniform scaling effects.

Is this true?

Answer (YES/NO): YES